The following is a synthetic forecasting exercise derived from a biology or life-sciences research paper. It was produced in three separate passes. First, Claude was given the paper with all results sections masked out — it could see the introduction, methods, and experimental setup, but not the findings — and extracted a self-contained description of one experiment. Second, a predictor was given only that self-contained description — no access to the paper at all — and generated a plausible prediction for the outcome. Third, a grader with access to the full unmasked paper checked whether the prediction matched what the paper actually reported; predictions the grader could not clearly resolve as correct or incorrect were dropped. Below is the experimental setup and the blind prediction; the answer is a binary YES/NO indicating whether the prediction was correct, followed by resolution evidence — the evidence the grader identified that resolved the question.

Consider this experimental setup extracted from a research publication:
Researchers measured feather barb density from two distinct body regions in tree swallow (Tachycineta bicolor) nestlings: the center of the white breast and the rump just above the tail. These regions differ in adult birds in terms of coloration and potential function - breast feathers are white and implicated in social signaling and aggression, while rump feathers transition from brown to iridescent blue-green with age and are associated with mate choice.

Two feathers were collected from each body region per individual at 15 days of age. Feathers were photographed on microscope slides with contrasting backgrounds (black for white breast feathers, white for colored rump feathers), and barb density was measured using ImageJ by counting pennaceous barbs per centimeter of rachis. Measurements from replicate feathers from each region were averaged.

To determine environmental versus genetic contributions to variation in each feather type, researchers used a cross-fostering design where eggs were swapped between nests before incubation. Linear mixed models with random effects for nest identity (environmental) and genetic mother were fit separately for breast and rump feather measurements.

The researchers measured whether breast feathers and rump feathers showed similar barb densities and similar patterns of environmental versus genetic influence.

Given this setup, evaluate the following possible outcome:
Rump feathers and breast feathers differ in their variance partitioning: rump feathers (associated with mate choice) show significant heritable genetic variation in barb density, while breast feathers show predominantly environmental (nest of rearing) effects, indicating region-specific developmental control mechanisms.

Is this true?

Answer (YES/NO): NO